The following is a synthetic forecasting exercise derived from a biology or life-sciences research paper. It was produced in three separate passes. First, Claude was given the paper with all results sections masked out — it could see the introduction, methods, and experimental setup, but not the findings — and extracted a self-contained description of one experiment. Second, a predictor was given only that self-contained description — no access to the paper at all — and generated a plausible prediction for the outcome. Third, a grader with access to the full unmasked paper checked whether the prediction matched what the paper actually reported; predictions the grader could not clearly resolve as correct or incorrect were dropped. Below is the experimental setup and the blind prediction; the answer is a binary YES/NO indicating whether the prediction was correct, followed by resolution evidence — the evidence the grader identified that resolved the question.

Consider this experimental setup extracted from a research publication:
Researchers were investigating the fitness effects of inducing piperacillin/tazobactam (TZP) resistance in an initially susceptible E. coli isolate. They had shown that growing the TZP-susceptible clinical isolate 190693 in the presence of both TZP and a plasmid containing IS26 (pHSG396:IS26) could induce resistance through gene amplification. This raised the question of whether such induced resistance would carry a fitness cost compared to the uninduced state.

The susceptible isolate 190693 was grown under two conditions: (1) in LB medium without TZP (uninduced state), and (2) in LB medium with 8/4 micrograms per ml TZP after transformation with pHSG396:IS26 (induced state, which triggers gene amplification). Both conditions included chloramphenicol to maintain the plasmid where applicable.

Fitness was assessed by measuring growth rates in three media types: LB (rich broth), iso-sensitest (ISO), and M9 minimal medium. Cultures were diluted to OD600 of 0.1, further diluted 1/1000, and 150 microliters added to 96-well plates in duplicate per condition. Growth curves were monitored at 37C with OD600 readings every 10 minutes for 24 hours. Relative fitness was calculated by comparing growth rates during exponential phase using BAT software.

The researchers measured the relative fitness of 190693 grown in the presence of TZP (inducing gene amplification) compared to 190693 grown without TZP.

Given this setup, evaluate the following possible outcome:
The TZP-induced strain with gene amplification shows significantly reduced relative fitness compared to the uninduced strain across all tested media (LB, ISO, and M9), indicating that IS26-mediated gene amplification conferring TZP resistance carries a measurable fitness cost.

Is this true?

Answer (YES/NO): NO